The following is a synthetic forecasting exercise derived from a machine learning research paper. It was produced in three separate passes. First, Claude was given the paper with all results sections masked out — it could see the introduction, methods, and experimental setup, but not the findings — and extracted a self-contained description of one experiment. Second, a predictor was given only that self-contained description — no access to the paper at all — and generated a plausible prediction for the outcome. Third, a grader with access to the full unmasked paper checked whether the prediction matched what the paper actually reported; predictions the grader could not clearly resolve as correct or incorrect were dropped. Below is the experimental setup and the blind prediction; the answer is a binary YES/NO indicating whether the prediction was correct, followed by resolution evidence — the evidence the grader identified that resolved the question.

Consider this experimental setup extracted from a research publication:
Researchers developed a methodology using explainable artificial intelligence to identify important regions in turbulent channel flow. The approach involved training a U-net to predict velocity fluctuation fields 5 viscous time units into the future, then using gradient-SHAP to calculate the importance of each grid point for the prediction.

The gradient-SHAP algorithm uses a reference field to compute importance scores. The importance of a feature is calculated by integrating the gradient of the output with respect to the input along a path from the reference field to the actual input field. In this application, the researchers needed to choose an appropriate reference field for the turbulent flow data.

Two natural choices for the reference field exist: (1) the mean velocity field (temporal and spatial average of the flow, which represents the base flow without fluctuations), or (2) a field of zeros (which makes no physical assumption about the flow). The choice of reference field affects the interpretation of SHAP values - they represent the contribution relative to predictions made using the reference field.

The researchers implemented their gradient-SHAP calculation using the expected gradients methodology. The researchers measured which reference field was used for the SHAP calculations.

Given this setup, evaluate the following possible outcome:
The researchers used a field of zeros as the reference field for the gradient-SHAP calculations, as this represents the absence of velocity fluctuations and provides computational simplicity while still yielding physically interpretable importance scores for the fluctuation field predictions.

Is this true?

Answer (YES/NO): NO